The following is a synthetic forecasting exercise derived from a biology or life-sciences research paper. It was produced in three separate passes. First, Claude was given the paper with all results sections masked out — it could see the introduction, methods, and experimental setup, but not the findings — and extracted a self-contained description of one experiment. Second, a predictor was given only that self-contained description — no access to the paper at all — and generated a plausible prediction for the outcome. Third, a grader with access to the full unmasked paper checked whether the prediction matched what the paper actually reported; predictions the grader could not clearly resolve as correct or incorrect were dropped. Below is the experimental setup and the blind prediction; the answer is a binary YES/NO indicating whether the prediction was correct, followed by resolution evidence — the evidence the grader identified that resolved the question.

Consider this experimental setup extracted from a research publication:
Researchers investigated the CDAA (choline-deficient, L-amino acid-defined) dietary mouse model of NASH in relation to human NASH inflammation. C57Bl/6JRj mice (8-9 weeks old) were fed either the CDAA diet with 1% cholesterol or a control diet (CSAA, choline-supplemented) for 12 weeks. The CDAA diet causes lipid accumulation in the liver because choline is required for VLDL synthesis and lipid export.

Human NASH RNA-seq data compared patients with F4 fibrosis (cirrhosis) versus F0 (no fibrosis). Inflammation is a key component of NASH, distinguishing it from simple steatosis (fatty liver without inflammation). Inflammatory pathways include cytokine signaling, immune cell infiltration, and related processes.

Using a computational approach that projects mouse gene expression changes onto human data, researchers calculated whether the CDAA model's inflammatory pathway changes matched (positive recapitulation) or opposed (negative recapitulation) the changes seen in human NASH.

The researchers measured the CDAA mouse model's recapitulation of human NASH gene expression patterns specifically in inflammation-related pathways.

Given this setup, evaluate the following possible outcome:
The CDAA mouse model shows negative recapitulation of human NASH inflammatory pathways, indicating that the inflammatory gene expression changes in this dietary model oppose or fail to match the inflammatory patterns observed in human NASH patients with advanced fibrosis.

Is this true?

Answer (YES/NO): NO